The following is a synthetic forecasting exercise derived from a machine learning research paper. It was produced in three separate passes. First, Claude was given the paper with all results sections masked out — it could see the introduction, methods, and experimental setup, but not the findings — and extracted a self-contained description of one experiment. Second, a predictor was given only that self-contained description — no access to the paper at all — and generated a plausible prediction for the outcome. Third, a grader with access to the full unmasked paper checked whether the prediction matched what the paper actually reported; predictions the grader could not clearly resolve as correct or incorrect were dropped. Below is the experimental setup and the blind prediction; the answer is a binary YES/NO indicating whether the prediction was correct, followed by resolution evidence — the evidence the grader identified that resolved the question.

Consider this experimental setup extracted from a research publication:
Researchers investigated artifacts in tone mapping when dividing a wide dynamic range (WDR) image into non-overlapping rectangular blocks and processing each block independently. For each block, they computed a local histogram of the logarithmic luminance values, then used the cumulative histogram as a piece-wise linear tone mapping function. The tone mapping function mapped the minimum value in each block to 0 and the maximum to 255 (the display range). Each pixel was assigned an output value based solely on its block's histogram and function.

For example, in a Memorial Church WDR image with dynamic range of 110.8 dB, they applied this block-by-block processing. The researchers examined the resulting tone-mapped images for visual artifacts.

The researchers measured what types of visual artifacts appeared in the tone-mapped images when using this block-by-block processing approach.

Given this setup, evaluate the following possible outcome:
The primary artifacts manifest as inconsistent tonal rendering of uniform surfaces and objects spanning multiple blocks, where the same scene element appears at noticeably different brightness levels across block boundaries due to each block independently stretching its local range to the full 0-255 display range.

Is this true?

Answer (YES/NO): NO